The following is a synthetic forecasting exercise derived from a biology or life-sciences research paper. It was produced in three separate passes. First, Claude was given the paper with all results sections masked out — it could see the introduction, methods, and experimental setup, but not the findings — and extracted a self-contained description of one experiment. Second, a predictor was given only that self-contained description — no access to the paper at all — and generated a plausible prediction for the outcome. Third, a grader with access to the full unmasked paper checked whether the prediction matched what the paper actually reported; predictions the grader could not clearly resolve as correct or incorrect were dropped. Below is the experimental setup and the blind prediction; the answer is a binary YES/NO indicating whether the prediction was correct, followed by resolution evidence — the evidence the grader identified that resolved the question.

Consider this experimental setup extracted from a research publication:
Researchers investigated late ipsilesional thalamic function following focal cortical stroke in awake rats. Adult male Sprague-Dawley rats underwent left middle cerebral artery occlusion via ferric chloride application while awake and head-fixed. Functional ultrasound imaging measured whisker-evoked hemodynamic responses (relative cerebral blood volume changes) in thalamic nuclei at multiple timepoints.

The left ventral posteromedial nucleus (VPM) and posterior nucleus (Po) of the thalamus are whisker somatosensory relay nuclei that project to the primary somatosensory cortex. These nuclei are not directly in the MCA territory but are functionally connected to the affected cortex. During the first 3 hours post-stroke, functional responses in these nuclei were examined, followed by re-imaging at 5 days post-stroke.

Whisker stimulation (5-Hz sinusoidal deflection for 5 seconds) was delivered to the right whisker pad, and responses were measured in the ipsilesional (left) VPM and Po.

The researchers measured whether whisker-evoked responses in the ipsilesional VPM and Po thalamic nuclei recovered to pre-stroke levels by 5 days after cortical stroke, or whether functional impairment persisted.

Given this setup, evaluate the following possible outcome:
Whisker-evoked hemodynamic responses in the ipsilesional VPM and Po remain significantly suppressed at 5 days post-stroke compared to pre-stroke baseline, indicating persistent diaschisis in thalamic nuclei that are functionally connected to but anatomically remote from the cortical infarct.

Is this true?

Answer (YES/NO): YES